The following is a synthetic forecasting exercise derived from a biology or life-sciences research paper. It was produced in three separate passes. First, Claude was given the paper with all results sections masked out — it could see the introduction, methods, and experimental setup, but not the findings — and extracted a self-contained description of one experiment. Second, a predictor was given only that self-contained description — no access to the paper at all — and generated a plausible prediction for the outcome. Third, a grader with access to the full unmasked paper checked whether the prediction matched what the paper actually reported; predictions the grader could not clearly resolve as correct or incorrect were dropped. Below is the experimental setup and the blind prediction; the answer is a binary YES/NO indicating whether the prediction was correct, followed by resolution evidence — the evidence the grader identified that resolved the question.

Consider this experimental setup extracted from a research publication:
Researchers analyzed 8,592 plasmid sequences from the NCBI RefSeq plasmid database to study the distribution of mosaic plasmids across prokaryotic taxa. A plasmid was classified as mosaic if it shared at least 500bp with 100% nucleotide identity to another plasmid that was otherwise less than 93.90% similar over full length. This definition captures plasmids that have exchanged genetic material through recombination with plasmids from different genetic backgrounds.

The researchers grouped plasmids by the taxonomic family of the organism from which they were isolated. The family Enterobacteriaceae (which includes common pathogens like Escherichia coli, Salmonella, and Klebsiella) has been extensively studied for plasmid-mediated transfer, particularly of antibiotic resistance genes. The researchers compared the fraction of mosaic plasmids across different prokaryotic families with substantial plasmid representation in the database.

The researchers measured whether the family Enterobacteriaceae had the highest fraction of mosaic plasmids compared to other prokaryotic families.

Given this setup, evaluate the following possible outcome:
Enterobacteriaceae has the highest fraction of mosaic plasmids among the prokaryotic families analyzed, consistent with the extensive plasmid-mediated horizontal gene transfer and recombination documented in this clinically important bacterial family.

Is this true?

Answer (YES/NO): NO